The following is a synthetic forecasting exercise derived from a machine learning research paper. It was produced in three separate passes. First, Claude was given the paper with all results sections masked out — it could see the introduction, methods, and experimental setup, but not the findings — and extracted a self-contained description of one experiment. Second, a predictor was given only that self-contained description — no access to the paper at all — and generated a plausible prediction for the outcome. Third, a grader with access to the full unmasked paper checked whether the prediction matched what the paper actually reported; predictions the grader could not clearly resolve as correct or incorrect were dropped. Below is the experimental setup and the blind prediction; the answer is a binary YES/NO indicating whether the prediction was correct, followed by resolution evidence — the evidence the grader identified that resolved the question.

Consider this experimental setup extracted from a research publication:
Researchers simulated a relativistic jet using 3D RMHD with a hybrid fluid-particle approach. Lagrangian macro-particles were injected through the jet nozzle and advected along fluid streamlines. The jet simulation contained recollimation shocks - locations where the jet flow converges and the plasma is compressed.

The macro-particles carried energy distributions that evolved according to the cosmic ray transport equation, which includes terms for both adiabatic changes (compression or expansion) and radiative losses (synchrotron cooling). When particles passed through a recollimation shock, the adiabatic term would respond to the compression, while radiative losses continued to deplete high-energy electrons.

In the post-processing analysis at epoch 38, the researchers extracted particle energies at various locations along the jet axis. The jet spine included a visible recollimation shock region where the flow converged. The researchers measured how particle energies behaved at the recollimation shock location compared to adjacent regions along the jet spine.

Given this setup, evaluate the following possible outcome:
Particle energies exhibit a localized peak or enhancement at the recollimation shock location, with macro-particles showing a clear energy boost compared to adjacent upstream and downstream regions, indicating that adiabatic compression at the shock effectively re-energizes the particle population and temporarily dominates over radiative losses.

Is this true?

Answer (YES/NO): YES